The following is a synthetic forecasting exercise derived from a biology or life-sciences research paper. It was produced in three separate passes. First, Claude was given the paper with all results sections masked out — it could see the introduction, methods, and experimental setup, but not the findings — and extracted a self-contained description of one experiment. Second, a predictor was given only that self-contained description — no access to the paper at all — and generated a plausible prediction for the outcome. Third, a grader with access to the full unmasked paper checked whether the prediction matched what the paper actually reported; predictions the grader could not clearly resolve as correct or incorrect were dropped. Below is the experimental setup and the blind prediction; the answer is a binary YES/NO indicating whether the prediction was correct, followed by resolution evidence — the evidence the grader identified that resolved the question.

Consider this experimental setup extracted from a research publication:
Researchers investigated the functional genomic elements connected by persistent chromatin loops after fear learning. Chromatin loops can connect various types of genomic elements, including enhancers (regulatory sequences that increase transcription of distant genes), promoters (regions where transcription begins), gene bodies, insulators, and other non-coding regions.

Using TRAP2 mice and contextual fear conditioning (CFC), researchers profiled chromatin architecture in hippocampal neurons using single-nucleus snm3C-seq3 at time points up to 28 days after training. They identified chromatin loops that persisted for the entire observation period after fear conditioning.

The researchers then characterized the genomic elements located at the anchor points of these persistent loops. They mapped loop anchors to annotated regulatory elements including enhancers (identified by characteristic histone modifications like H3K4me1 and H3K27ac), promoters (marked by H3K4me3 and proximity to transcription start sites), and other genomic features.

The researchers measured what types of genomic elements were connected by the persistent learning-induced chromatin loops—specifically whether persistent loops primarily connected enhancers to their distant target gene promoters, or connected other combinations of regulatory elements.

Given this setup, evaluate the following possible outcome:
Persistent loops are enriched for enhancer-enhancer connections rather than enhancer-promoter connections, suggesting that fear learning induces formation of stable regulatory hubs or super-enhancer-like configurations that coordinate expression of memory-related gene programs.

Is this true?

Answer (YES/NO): NO